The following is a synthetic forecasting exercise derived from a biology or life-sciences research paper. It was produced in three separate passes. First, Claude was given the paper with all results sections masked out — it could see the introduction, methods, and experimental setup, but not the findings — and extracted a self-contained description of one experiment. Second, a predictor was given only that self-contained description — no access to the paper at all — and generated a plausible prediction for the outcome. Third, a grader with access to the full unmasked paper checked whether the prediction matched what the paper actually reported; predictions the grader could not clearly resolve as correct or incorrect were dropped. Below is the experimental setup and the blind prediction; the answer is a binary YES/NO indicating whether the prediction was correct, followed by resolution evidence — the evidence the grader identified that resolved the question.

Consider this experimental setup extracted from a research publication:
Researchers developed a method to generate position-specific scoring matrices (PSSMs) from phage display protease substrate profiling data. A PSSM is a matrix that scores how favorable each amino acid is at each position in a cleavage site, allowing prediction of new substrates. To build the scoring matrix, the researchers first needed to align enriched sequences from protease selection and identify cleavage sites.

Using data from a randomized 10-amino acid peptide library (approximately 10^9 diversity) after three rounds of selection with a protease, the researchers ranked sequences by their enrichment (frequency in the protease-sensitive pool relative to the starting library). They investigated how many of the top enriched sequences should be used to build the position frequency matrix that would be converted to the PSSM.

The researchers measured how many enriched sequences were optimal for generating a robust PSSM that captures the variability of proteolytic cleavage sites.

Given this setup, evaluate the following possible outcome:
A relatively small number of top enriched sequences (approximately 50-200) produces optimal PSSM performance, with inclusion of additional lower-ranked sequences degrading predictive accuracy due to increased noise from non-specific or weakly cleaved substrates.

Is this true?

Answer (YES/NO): NO